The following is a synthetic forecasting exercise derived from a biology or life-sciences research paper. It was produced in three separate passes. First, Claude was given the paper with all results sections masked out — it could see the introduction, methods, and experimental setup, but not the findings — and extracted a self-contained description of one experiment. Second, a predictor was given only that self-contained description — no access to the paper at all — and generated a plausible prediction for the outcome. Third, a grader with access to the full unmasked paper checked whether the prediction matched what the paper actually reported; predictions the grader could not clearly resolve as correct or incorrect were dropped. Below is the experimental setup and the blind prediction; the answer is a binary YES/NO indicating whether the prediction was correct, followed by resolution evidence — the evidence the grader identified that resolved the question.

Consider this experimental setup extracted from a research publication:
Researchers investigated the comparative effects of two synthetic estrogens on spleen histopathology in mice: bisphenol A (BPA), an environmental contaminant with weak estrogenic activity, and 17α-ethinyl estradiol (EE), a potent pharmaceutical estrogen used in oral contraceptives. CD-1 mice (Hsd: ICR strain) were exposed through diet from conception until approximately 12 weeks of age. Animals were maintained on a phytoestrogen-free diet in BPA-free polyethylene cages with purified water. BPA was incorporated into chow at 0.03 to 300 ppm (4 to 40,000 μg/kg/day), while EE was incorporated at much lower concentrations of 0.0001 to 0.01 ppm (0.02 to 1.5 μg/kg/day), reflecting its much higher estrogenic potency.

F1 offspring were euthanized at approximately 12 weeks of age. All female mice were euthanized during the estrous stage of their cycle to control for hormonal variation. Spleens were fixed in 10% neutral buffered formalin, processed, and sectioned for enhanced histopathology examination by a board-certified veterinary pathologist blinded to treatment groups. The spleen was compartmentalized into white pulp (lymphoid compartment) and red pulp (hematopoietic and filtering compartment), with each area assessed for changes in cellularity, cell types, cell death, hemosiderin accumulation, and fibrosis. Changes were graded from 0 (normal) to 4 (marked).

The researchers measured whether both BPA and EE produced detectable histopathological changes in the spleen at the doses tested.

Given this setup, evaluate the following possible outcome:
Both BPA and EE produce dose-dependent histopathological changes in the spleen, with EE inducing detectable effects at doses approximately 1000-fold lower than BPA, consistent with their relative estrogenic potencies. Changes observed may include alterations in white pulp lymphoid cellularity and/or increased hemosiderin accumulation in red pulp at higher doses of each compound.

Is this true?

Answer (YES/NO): NO